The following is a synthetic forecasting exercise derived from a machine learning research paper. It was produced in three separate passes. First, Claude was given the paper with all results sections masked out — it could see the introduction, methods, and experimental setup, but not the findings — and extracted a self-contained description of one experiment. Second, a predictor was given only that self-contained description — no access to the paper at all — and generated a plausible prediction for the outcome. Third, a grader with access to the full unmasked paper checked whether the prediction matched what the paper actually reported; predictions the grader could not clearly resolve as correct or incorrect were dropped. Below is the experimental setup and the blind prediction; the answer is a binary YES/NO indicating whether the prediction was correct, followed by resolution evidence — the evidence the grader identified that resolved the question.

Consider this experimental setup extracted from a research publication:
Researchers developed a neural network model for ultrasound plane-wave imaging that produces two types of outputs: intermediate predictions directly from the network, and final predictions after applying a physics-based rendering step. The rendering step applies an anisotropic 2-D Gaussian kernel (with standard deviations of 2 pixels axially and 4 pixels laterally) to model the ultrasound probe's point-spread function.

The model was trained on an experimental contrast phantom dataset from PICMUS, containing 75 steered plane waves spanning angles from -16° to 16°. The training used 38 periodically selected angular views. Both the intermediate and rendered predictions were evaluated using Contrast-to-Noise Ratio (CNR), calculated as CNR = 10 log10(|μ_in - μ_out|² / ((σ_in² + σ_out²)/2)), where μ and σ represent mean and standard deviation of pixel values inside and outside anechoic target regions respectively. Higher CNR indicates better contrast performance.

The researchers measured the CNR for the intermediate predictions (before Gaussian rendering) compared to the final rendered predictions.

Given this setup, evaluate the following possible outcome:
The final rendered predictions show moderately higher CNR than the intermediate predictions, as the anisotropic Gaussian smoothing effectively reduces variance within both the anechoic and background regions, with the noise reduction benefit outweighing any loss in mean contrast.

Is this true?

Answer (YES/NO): YES